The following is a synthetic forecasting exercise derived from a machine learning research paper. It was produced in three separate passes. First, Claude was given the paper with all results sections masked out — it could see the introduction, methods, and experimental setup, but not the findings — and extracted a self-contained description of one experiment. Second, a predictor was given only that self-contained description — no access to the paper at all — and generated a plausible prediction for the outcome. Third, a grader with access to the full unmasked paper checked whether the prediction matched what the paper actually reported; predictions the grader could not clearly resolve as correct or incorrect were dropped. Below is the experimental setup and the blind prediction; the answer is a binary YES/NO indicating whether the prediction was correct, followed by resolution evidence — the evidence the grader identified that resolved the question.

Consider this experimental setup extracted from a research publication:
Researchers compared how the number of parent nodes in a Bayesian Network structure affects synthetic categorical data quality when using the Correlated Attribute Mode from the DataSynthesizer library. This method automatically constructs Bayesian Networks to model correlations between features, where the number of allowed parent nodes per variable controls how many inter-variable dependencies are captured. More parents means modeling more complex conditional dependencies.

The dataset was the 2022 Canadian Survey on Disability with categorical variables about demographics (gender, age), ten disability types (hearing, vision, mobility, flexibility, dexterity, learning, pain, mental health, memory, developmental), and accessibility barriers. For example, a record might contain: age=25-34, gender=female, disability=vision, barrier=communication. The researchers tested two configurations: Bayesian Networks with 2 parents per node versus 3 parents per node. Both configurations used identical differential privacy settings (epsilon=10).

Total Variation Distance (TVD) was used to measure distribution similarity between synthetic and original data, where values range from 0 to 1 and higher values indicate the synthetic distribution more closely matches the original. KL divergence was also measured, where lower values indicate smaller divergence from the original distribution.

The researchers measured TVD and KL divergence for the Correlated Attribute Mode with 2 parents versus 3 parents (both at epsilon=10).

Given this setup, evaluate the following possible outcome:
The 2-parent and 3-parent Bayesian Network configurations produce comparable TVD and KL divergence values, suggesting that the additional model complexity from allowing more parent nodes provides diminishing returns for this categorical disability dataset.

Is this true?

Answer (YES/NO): NO